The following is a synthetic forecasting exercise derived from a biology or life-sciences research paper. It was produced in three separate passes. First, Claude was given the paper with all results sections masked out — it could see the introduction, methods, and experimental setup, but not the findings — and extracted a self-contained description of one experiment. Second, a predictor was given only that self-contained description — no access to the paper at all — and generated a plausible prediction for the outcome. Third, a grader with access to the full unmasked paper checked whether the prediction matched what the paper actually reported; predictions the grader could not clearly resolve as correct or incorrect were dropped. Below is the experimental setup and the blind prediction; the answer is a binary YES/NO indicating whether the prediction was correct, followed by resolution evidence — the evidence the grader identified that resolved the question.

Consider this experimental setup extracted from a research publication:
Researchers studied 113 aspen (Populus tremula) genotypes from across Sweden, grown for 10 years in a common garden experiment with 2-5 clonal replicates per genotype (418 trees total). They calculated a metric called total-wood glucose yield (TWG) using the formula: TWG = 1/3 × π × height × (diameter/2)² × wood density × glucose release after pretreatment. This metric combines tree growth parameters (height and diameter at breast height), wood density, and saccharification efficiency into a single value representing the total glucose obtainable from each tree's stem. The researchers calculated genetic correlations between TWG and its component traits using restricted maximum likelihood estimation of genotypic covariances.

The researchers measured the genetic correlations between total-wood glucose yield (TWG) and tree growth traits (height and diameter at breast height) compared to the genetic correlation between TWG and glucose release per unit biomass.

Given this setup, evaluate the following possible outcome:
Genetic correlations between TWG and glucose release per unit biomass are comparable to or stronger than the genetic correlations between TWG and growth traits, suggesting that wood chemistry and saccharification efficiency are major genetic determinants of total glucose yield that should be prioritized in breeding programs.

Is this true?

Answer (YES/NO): NO